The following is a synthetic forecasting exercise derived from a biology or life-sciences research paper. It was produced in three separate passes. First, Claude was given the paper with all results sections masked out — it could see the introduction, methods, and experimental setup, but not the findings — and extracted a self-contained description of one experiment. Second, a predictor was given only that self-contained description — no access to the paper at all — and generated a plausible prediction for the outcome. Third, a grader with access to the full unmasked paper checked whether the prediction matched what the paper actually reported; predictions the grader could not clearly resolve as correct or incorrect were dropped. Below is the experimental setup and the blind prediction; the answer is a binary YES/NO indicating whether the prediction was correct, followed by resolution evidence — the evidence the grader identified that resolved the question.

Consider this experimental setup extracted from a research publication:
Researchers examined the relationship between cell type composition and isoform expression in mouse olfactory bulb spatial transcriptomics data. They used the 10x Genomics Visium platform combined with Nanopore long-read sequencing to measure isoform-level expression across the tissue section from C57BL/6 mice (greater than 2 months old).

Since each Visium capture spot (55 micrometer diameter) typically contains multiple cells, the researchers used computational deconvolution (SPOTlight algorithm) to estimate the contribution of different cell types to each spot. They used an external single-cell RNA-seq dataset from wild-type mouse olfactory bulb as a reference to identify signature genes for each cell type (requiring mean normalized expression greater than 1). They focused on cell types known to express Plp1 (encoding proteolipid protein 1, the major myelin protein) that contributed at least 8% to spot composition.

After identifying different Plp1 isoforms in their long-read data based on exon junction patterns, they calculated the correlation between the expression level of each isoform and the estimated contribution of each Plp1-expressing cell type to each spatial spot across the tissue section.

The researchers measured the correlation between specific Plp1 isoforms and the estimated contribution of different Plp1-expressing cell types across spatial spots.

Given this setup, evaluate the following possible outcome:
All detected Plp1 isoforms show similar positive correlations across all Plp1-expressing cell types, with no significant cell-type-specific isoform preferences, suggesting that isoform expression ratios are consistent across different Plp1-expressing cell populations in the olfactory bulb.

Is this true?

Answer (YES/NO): NO